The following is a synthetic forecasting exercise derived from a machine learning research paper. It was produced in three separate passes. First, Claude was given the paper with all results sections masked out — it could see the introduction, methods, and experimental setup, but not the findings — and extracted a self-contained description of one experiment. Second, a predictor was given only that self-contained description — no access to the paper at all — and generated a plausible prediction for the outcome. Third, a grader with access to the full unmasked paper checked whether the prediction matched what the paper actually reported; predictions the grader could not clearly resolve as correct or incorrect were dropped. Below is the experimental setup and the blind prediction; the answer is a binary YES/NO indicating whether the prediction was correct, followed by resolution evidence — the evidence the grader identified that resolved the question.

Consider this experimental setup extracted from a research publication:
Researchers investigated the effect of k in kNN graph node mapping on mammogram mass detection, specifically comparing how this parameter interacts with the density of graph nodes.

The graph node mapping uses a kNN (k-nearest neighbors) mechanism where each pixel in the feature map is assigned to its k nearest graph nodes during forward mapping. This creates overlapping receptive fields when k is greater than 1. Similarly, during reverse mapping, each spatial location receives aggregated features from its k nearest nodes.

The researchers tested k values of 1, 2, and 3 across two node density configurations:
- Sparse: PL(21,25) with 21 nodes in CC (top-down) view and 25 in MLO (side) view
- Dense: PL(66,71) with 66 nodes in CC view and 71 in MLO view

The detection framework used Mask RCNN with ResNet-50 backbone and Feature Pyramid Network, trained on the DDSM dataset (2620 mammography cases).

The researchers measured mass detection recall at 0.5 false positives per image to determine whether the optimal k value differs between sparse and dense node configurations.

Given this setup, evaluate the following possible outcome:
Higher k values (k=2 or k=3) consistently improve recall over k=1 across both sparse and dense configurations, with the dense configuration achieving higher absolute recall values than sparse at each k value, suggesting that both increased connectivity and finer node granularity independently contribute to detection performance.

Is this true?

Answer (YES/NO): NO